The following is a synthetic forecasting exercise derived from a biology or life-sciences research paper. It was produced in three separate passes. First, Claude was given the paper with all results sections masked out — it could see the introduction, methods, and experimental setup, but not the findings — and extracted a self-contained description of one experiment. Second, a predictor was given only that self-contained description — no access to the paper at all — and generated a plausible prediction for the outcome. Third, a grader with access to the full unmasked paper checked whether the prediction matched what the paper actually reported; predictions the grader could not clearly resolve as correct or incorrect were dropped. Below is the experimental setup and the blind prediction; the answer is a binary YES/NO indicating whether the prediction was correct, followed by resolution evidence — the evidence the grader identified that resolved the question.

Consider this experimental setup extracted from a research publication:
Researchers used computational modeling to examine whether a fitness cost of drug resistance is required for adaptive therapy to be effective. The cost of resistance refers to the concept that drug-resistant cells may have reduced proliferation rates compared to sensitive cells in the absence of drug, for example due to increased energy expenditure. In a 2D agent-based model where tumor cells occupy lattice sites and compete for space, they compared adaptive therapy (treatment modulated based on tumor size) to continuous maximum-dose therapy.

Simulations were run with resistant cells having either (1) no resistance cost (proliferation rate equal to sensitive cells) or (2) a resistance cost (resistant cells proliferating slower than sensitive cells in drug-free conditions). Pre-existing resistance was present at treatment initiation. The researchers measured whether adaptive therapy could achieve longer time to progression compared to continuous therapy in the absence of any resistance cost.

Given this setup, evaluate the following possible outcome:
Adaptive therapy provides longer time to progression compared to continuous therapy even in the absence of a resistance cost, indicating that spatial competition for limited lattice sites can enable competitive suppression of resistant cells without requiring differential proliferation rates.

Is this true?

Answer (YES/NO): YES